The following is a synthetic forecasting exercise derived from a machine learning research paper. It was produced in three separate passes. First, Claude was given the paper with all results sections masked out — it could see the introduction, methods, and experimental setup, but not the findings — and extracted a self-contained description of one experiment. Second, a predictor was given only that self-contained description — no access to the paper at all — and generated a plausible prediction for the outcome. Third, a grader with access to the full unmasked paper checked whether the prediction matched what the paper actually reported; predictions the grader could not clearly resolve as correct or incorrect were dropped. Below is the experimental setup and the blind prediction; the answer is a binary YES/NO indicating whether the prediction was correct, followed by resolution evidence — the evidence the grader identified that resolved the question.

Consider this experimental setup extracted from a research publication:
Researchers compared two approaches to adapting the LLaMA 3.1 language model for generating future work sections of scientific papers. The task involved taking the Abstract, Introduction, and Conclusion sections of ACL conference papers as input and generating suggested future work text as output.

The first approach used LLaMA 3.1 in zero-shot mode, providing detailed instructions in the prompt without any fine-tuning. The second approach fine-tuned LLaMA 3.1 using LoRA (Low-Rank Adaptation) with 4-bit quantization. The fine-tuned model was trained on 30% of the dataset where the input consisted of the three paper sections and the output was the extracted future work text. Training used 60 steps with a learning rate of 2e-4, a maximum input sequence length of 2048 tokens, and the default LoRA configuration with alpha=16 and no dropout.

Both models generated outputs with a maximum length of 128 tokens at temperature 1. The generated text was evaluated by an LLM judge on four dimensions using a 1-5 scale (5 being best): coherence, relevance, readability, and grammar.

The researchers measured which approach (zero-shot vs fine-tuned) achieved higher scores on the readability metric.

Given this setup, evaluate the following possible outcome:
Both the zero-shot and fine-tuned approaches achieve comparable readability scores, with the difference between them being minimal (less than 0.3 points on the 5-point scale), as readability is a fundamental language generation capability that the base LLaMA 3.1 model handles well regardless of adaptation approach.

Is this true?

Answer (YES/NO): NO